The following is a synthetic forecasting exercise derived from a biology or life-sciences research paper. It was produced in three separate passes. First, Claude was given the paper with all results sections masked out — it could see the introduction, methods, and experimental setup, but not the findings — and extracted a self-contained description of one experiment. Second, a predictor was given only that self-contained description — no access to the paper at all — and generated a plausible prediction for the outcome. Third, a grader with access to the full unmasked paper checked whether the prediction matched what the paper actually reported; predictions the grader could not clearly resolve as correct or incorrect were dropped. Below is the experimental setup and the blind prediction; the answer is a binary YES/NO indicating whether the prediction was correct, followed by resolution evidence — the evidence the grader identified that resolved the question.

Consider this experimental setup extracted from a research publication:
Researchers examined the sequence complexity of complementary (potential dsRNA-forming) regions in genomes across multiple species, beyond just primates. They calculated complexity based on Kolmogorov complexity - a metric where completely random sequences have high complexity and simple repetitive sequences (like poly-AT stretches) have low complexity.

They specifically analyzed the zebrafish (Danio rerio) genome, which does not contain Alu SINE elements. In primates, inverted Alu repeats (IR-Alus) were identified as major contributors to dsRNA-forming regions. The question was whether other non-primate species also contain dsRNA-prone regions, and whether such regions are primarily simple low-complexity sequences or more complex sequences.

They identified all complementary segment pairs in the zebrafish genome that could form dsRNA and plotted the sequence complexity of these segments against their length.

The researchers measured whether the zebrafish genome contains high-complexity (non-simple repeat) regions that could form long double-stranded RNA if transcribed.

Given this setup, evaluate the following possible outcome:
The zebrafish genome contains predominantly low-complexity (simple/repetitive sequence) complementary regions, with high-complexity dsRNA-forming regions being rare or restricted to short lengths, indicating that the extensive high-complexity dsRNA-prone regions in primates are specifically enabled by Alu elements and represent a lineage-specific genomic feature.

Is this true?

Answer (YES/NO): NO